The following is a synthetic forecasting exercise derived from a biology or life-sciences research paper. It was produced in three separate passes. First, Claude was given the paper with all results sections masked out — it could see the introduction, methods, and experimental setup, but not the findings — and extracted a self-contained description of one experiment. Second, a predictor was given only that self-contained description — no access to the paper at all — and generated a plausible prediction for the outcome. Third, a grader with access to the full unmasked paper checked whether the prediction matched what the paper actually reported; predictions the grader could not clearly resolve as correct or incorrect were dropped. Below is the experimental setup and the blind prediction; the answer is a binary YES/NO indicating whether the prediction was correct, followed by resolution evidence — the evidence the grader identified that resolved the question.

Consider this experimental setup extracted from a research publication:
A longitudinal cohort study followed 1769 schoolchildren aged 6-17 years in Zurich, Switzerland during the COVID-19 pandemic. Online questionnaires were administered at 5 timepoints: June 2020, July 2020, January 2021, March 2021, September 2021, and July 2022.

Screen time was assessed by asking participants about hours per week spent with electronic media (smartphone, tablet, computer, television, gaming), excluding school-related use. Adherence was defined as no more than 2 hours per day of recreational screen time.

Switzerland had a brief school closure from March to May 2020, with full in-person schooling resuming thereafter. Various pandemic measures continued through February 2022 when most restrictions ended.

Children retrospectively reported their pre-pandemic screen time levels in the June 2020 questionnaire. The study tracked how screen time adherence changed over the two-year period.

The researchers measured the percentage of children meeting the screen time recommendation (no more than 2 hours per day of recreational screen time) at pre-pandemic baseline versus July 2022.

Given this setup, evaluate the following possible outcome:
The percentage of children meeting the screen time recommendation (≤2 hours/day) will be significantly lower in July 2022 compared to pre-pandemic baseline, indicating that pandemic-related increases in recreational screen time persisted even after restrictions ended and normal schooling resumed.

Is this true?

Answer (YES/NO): NO